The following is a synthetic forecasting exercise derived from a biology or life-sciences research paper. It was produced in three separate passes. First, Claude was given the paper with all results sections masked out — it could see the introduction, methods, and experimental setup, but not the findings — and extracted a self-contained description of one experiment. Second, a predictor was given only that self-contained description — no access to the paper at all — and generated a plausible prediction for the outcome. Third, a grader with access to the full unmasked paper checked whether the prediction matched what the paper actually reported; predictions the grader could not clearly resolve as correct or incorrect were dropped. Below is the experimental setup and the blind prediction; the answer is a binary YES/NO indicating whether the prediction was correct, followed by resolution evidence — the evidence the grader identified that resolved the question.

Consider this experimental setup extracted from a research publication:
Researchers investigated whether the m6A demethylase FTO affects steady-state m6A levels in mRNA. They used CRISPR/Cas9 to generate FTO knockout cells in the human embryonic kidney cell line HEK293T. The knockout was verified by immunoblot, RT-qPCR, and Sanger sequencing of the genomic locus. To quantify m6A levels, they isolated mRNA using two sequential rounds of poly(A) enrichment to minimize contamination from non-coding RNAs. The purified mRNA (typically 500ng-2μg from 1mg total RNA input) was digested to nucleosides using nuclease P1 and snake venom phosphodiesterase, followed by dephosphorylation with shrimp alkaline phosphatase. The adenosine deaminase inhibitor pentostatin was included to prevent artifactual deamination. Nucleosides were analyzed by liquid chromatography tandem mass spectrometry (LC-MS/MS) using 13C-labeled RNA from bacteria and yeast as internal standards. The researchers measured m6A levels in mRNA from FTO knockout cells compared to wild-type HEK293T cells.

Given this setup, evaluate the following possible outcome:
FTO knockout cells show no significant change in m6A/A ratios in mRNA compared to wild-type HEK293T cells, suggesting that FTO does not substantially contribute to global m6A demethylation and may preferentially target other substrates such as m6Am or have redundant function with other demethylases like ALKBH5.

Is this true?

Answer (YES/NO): NO